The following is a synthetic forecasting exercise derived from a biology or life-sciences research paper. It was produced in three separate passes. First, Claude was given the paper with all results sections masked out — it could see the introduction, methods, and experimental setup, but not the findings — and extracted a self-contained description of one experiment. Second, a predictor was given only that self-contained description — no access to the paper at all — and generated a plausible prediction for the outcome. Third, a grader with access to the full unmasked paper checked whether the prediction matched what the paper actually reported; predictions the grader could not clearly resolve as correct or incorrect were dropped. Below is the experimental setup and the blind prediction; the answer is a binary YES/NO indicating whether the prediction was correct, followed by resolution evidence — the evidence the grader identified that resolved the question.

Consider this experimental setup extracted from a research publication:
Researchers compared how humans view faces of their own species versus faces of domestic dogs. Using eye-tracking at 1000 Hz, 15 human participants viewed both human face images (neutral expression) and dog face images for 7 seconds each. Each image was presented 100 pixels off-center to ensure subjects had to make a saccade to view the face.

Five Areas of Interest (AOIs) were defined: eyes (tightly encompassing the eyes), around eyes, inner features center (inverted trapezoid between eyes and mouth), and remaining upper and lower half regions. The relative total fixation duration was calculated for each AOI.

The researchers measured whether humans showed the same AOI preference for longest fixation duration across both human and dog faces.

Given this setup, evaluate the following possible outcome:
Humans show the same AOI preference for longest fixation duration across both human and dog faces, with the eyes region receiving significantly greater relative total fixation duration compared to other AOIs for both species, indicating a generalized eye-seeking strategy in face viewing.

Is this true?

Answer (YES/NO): NO